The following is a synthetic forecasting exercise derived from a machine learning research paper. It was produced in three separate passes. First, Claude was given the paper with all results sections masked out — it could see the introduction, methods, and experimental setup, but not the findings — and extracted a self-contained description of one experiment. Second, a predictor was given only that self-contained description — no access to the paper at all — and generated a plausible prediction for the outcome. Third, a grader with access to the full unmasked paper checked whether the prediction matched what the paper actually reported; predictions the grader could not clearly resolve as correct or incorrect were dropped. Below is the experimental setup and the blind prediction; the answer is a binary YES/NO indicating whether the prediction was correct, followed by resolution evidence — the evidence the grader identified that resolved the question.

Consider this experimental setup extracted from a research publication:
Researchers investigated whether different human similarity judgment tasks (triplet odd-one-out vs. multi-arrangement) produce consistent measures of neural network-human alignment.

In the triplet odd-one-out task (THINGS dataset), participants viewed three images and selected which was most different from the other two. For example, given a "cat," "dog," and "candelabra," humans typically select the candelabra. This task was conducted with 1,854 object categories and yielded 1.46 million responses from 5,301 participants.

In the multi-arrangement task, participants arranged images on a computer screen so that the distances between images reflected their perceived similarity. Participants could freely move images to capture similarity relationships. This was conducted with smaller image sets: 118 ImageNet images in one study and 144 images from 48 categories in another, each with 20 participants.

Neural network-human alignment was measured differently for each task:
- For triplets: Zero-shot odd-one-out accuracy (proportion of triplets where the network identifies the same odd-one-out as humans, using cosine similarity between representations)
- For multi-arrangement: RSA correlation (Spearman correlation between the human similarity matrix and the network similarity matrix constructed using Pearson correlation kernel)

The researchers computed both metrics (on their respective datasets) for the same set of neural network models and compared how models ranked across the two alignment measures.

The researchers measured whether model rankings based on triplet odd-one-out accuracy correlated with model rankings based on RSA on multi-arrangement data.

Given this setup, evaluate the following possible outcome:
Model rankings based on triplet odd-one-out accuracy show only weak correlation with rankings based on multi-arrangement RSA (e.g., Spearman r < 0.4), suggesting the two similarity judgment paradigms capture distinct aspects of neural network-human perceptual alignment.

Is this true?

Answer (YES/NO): NO